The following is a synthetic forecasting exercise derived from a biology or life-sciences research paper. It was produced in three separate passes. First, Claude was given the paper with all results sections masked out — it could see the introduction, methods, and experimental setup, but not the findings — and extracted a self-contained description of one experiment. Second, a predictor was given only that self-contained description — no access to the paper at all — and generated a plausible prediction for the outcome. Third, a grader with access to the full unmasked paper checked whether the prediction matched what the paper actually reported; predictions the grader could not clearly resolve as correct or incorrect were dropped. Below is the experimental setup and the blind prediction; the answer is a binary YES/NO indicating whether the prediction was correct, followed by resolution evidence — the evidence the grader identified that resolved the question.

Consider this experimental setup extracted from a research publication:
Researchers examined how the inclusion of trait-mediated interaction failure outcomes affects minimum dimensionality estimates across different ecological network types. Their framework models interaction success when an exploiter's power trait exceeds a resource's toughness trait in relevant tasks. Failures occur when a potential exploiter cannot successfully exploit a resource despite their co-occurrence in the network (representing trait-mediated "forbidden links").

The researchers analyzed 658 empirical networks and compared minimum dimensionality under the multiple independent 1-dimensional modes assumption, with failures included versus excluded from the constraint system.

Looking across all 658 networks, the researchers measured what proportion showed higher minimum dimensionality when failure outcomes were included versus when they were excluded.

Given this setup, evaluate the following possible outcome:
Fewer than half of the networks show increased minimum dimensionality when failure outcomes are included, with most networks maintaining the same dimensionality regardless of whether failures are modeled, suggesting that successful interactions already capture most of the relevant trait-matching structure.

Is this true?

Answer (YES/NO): NO